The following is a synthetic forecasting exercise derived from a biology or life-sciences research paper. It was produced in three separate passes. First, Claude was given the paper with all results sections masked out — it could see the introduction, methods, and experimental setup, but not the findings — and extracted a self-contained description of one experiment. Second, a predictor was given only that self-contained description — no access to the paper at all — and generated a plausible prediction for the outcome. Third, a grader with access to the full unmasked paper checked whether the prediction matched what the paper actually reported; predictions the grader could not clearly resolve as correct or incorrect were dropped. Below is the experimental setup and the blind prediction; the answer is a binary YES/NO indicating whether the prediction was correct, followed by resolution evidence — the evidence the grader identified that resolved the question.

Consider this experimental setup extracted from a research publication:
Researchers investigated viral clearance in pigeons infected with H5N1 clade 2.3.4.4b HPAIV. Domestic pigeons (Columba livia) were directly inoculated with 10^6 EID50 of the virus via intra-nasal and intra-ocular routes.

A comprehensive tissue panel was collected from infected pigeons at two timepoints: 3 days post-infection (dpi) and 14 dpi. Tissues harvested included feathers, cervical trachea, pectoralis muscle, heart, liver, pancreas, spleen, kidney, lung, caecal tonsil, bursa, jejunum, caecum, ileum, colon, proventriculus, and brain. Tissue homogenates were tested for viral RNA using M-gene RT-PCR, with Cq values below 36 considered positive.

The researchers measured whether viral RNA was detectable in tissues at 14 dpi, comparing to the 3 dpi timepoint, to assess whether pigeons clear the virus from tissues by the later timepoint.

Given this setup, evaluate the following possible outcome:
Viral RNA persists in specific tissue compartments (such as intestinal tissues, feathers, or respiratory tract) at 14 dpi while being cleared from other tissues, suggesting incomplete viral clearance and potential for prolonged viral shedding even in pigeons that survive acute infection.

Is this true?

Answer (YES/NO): NO